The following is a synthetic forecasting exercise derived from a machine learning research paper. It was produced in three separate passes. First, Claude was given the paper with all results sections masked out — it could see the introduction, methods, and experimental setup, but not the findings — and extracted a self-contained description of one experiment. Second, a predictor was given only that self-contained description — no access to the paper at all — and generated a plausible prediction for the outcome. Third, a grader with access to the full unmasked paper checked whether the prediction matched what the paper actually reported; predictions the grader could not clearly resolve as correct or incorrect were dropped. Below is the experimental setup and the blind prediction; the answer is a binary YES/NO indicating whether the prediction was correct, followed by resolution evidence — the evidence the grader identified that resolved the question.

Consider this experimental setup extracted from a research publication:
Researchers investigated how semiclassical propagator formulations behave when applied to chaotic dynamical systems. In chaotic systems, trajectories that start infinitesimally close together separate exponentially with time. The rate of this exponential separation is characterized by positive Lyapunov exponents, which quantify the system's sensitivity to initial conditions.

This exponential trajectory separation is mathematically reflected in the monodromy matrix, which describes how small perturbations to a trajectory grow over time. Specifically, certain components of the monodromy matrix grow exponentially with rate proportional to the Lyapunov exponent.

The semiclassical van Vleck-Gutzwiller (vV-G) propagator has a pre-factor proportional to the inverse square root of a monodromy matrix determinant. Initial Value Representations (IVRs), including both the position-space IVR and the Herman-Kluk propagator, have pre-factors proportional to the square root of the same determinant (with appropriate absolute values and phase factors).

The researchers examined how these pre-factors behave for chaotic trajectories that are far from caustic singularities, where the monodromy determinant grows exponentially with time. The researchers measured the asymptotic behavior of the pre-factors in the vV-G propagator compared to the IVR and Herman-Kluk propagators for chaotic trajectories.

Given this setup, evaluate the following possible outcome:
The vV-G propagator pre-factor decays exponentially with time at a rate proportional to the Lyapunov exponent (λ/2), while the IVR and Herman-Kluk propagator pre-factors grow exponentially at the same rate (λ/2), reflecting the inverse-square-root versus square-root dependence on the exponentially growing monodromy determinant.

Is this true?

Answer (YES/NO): NO